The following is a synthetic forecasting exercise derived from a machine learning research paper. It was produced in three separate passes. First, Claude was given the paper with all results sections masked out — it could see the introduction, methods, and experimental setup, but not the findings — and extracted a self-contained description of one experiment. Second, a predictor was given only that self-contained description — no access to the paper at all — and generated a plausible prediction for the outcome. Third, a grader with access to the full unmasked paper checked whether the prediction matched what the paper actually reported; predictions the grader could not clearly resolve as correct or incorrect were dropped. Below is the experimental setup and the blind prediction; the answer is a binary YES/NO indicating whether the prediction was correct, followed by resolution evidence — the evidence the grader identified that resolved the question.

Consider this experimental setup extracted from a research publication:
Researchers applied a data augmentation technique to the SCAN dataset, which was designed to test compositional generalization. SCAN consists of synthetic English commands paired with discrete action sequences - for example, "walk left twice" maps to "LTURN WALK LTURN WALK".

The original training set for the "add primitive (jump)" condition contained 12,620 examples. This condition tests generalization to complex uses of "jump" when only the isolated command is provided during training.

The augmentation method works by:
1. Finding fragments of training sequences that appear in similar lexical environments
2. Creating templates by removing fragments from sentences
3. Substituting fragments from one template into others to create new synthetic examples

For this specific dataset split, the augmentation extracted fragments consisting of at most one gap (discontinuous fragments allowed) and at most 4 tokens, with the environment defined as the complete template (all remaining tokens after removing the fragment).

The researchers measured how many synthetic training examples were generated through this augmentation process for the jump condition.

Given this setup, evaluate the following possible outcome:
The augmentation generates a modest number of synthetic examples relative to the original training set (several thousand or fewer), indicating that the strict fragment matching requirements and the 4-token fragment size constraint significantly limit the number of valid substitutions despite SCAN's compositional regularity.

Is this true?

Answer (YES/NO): YES